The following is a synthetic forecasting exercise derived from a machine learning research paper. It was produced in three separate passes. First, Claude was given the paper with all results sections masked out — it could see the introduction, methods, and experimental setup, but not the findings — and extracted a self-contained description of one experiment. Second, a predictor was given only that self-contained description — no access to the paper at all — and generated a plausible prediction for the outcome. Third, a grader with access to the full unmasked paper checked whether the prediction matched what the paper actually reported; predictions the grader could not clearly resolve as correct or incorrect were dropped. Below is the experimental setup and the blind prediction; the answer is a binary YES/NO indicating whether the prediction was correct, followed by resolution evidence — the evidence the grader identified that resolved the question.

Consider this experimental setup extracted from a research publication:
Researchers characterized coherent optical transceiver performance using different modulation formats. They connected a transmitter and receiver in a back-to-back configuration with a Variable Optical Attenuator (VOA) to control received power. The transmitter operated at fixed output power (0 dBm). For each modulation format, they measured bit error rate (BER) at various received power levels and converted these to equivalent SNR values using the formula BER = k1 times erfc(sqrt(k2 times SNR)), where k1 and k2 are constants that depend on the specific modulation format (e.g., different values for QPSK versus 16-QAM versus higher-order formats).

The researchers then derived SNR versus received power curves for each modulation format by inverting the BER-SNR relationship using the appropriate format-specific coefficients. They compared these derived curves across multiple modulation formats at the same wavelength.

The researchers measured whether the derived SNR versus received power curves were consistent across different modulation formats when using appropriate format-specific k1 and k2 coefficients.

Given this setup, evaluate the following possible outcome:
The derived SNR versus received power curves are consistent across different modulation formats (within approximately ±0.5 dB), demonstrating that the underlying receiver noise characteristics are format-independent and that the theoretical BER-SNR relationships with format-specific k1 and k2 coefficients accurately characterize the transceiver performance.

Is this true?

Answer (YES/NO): YES